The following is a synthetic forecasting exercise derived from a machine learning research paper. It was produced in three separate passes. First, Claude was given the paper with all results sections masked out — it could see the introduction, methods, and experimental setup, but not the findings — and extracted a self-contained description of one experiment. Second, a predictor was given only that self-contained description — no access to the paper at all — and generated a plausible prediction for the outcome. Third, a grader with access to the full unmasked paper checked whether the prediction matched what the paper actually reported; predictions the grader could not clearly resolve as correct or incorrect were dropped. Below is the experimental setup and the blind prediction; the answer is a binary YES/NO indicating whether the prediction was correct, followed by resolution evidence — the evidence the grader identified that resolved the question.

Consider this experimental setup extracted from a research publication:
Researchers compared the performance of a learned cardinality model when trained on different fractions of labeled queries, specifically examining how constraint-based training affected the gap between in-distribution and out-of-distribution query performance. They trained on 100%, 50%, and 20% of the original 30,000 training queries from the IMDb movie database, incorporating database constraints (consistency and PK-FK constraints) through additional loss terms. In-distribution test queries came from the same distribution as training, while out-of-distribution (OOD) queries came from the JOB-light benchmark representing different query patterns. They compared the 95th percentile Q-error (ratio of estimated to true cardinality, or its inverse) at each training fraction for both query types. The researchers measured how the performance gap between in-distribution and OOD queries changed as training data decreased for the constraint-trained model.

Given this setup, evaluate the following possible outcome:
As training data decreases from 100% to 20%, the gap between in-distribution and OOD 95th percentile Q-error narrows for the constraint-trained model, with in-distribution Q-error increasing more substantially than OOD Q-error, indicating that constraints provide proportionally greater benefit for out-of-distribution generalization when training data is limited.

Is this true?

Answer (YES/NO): NO